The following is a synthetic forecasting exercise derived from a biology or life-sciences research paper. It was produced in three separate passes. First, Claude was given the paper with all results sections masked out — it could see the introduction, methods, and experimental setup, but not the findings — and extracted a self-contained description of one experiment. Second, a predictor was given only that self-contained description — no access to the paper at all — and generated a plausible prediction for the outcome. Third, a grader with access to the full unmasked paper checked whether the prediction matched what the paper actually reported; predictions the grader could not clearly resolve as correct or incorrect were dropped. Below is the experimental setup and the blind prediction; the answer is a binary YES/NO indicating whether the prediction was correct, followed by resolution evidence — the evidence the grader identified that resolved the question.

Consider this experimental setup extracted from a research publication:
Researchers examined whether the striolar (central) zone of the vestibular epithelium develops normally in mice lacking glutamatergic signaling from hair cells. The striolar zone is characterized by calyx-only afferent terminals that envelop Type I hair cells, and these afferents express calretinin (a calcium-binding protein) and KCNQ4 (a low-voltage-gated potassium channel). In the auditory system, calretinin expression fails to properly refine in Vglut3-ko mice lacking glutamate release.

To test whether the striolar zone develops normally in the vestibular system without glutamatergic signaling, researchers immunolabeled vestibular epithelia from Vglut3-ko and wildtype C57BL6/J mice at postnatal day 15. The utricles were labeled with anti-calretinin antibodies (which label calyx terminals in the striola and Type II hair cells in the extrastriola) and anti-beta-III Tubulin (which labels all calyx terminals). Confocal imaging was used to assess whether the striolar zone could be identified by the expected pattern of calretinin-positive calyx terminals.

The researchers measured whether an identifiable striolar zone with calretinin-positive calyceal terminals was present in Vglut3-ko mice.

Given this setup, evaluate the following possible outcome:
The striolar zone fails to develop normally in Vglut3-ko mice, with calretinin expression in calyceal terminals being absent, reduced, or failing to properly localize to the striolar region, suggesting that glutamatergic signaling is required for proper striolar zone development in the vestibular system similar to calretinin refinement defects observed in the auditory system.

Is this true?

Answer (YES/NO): NO